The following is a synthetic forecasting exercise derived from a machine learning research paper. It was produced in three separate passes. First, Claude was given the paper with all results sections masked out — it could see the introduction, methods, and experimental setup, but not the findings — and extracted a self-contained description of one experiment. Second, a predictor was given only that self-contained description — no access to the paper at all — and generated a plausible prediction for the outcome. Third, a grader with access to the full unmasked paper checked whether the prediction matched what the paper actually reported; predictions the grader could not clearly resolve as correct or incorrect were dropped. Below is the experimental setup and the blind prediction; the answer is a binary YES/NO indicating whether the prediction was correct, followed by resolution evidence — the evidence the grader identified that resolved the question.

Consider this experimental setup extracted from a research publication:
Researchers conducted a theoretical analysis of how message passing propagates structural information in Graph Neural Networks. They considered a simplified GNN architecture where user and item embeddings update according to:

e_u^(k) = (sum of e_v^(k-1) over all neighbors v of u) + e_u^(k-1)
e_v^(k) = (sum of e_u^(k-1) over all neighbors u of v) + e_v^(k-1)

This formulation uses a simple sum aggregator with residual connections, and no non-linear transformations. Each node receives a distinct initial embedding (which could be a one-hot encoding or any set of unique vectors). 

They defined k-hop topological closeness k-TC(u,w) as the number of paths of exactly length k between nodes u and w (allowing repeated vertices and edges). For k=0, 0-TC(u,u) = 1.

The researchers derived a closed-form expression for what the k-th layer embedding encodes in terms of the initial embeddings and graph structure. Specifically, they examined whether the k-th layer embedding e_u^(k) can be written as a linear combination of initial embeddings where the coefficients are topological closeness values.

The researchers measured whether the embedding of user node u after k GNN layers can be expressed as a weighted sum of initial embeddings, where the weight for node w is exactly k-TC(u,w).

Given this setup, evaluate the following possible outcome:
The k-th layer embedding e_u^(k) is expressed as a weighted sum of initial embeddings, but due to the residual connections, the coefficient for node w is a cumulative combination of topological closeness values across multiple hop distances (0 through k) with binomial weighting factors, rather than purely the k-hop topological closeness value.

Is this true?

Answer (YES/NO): NO